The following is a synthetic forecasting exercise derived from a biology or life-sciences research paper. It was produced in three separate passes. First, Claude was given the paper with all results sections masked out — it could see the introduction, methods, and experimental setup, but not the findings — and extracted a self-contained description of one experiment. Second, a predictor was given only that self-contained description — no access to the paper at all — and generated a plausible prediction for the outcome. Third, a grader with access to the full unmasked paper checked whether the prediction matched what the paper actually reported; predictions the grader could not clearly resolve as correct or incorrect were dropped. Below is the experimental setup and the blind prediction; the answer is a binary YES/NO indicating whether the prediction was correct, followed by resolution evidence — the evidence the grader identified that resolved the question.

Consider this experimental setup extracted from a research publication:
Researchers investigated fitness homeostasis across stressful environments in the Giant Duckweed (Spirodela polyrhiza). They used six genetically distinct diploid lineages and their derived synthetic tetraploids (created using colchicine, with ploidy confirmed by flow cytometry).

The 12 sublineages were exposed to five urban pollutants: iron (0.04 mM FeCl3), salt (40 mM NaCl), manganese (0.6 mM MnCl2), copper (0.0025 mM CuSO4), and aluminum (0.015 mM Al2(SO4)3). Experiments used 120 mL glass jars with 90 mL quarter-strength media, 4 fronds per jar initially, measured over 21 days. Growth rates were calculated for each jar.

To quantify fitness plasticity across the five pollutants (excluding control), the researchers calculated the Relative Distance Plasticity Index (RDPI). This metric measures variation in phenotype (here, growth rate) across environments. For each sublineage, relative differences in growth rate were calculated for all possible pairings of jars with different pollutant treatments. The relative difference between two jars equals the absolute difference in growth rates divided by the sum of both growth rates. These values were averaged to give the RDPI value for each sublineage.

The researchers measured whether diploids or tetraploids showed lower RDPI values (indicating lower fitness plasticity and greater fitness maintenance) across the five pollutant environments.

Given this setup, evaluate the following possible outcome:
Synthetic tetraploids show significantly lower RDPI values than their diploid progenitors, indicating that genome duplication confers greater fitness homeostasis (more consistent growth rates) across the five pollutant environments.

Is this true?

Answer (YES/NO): YES